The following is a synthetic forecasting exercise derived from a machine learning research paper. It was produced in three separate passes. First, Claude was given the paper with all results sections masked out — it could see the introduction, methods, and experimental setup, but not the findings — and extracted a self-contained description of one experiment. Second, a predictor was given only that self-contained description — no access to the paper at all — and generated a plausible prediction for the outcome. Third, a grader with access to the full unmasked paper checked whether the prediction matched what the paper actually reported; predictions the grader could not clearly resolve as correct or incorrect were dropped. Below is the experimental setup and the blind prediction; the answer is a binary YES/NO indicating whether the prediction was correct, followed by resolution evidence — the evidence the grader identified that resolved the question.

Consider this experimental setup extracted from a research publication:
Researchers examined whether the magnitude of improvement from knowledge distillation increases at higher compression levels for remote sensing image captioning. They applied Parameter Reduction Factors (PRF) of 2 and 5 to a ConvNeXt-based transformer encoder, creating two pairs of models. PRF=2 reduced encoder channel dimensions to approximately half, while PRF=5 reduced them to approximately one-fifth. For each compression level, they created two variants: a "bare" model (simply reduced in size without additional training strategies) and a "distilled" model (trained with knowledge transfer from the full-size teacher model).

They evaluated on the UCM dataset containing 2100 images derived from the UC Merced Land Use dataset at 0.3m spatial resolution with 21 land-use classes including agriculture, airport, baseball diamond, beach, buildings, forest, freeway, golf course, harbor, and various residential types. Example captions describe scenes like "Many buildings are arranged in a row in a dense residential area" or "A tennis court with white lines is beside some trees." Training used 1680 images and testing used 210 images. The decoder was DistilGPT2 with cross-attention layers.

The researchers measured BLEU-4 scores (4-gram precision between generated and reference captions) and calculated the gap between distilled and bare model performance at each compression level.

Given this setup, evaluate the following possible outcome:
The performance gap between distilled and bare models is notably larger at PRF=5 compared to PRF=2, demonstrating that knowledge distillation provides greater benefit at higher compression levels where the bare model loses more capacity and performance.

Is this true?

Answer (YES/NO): YES